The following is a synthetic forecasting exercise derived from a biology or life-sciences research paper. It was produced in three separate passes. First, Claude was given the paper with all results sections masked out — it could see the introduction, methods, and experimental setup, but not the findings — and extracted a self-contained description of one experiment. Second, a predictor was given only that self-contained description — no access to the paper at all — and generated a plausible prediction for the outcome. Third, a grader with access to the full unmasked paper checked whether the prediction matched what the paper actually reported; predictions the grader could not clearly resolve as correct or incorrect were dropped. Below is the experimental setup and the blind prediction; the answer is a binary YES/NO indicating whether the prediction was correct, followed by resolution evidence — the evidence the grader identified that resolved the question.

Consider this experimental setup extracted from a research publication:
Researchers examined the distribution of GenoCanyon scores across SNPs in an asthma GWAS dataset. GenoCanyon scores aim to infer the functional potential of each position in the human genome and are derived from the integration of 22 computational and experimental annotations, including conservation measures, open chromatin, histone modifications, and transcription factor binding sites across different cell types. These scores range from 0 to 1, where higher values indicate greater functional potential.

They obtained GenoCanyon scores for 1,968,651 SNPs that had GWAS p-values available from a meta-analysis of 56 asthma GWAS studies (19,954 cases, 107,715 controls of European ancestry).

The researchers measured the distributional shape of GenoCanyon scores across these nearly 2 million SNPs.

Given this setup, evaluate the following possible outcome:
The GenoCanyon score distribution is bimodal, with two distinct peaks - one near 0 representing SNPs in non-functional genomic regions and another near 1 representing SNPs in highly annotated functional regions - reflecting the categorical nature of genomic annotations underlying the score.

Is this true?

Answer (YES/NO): YES